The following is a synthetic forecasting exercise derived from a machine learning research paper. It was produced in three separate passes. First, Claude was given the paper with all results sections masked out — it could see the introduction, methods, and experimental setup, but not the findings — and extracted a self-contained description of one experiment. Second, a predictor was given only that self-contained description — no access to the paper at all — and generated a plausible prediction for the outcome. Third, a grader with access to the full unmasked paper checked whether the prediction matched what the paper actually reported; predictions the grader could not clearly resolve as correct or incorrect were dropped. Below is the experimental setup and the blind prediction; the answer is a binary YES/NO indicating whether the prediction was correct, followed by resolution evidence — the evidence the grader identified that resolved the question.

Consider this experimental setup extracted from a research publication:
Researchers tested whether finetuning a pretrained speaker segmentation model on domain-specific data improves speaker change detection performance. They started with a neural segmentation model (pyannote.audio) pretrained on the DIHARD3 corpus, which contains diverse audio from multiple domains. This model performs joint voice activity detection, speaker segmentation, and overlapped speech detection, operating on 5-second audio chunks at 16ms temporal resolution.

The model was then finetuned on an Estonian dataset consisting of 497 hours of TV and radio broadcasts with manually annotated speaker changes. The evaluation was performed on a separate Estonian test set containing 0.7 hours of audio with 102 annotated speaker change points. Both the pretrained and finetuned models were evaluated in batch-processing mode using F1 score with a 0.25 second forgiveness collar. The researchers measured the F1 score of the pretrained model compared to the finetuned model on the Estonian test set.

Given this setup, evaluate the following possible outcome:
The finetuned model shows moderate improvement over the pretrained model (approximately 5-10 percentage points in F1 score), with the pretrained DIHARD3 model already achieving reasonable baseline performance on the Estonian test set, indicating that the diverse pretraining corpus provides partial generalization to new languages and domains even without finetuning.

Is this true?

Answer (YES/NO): NO